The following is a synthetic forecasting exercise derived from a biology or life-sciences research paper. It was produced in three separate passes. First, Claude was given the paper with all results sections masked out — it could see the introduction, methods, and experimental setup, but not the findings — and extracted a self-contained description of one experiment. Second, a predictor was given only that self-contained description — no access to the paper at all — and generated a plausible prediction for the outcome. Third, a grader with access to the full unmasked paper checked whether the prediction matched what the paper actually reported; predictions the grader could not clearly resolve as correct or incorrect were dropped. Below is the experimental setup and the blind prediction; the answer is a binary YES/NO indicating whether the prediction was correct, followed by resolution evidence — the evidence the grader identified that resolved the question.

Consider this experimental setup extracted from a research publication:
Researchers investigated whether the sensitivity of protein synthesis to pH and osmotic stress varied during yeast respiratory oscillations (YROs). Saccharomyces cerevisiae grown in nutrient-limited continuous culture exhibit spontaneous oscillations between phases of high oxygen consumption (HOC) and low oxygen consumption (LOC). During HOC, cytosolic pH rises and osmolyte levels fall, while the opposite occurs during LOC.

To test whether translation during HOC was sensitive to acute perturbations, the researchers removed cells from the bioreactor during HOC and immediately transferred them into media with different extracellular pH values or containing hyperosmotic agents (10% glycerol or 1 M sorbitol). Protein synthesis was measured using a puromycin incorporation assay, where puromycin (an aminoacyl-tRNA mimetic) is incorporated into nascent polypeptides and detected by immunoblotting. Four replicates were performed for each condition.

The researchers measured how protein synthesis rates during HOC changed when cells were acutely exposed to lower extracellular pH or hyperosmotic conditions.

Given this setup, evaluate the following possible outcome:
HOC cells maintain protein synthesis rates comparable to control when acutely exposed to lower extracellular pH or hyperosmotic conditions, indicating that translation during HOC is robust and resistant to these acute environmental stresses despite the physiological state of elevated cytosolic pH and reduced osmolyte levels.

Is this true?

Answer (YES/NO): NO